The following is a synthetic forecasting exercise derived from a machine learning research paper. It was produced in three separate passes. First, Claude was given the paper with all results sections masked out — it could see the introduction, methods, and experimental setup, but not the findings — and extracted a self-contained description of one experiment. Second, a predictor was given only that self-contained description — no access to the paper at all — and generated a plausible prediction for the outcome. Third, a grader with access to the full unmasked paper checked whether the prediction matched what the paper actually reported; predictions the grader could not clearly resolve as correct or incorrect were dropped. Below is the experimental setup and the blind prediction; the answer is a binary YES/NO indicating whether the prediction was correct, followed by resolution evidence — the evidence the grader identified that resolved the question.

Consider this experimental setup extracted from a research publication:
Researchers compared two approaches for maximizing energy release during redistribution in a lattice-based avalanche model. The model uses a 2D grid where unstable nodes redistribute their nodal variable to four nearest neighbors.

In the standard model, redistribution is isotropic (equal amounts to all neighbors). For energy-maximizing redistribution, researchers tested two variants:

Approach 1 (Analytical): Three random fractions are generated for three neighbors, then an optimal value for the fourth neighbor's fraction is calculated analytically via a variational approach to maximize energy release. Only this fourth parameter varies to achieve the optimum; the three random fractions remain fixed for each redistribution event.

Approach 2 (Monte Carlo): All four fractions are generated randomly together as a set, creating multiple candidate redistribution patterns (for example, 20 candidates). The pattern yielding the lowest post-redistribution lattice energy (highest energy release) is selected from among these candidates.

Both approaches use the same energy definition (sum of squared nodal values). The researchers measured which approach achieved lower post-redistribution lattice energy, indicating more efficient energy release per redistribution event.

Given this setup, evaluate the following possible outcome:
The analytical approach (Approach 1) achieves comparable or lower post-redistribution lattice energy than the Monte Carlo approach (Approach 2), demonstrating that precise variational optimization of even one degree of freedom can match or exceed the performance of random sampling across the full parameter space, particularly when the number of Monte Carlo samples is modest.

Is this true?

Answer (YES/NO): NO